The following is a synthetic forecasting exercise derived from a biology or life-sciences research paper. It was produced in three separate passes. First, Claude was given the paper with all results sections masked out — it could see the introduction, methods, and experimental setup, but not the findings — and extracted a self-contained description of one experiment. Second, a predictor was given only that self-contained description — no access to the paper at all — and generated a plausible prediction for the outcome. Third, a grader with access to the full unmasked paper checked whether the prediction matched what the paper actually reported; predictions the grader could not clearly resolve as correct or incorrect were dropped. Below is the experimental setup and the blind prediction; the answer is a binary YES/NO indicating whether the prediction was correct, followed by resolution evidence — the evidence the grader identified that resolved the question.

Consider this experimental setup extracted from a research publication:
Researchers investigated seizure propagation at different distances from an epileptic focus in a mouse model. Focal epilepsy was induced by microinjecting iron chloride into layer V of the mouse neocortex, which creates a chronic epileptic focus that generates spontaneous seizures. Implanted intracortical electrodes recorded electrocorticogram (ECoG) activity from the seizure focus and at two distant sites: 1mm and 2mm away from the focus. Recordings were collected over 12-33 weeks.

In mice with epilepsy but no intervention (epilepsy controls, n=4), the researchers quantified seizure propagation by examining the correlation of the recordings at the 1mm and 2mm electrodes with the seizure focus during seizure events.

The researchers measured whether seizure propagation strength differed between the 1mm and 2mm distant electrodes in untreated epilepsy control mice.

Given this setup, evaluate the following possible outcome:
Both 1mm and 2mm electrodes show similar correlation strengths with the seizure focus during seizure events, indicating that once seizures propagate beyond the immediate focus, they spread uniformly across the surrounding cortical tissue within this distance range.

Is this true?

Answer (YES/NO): YES